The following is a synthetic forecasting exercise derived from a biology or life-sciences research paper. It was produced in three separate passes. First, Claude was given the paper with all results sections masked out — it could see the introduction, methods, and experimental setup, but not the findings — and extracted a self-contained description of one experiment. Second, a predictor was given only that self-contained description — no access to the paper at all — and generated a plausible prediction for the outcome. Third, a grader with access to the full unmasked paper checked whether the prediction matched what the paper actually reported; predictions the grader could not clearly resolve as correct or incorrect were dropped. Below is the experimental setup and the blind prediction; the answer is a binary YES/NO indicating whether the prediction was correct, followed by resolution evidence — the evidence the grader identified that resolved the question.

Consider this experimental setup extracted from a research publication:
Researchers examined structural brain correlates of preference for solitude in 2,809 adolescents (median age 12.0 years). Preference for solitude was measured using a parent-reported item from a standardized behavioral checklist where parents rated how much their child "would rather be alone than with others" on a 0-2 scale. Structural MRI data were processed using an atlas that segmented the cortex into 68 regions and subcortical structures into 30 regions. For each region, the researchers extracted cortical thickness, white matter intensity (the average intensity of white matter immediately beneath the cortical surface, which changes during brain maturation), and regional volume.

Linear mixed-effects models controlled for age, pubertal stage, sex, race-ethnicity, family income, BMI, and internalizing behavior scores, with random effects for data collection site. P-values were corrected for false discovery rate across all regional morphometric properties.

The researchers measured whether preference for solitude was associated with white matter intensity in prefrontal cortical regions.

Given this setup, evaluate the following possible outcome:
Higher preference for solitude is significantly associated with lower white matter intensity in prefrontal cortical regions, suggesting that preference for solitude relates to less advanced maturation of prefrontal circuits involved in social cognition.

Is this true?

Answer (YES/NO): NO